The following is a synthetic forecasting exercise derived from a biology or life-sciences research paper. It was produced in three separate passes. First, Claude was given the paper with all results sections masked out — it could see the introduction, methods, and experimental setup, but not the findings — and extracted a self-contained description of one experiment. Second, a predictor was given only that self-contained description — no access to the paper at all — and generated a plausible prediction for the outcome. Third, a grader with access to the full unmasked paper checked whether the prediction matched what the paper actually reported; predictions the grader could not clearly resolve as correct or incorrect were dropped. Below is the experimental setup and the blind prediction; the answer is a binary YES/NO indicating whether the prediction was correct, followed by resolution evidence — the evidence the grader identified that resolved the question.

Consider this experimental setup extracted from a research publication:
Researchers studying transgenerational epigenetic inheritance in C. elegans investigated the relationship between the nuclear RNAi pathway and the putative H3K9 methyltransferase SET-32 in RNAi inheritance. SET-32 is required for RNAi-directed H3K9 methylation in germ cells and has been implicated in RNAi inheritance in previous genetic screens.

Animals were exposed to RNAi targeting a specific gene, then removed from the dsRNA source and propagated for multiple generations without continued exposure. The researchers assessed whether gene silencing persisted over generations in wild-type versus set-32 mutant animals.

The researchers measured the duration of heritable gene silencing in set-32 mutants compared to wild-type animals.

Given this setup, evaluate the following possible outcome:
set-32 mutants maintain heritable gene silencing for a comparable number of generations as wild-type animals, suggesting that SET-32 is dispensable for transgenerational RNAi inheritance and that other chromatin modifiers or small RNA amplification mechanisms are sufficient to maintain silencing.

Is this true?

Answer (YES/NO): NO